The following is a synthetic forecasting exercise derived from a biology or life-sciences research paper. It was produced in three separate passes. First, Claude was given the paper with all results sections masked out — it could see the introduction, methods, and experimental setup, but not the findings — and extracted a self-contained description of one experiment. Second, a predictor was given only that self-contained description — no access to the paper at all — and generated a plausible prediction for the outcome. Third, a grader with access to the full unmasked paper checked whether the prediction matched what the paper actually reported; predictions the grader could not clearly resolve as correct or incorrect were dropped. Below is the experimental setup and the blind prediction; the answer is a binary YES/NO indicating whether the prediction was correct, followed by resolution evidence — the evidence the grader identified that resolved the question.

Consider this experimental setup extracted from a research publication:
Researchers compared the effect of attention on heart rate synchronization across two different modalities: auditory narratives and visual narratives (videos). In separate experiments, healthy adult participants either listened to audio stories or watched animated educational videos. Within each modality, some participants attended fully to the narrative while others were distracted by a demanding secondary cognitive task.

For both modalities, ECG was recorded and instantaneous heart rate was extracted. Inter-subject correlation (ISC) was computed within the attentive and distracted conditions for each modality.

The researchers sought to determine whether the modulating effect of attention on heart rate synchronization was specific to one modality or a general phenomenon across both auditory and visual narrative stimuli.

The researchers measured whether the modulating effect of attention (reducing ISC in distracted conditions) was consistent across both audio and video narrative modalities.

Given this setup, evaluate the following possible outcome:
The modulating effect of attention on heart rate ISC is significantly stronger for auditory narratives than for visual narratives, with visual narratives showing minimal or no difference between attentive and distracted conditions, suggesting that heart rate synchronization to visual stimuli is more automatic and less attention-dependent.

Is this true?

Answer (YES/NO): NO